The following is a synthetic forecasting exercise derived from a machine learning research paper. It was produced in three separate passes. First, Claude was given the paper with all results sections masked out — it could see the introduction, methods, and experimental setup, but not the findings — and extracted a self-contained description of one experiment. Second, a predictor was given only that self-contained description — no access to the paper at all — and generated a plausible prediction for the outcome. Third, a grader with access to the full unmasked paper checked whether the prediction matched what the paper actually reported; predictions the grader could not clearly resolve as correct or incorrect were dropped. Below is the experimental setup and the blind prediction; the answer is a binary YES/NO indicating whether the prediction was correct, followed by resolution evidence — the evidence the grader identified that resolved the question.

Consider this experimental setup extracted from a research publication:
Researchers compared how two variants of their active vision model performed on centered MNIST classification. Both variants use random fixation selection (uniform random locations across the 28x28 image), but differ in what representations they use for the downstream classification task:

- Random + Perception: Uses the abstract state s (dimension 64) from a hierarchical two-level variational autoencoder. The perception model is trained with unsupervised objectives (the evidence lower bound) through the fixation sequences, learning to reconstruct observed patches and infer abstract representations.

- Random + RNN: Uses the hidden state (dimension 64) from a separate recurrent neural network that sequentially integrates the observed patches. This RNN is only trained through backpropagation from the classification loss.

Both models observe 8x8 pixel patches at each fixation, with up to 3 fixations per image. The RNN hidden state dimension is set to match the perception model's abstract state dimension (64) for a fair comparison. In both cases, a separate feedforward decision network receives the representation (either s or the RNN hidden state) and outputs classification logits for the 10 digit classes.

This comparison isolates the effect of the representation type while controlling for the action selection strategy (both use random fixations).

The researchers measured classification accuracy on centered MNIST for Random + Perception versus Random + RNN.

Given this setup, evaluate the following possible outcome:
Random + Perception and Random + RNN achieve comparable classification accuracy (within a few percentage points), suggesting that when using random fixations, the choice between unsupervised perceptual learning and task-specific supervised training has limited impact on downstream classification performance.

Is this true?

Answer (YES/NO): NO